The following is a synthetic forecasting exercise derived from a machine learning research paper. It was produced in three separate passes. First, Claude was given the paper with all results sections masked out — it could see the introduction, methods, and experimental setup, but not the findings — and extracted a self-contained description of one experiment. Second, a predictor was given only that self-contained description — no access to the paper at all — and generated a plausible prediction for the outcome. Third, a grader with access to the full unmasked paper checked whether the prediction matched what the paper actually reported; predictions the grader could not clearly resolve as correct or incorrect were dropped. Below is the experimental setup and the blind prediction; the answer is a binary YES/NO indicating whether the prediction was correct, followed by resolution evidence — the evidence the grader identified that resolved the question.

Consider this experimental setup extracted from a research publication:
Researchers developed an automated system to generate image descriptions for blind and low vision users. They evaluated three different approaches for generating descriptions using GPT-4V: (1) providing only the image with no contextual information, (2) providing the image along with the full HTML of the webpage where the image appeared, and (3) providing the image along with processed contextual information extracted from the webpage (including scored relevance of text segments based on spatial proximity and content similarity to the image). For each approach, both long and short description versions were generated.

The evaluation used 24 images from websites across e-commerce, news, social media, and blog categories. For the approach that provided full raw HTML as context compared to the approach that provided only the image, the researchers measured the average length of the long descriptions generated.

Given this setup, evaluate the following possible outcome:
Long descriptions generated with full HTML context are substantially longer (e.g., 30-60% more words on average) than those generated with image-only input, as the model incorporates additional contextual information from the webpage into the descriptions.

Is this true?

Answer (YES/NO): NO